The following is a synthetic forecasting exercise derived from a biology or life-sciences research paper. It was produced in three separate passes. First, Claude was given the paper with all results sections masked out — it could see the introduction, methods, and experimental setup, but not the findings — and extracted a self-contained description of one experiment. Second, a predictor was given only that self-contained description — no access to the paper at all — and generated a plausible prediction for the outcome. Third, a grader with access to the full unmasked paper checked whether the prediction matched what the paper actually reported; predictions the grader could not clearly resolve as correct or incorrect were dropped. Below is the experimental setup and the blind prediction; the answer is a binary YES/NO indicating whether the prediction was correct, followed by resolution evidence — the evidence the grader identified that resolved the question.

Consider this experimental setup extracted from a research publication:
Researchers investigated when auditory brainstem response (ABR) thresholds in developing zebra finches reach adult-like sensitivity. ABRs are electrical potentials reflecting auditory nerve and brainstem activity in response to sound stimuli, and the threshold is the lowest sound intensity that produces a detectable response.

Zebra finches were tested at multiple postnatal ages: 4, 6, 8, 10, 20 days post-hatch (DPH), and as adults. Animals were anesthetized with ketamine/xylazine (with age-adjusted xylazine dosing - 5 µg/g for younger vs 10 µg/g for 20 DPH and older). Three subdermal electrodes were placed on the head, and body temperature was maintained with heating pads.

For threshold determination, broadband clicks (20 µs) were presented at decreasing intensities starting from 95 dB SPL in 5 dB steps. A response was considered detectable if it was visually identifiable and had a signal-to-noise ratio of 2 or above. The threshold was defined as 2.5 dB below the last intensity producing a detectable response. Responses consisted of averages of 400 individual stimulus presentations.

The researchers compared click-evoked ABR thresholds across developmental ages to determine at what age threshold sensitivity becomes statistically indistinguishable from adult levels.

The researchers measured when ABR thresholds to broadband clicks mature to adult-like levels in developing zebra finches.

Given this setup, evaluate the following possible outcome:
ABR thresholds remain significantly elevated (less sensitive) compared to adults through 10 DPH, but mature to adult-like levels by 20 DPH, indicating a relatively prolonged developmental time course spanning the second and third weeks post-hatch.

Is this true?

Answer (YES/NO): NO